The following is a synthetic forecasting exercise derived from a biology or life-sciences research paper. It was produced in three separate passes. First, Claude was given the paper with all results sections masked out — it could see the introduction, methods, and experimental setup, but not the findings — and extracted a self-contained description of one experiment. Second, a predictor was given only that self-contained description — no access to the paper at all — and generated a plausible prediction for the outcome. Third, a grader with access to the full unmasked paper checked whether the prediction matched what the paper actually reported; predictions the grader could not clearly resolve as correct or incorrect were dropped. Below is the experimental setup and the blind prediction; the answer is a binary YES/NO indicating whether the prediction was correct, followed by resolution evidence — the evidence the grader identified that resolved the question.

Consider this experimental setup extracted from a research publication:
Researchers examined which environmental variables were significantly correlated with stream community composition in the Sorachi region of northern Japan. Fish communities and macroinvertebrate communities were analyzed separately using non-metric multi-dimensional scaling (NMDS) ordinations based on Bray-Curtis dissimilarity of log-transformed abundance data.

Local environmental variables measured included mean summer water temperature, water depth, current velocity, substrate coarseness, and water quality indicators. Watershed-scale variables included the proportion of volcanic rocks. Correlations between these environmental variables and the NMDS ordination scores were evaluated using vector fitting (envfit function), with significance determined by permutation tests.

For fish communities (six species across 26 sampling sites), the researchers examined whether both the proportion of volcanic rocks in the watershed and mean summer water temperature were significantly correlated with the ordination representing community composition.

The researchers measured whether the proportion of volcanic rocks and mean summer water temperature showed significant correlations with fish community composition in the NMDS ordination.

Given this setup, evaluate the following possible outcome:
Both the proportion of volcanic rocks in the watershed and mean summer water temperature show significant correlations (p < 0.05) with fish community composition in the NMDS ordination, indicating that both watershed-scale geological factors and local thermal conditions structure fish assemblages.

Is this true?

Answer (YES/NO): YES